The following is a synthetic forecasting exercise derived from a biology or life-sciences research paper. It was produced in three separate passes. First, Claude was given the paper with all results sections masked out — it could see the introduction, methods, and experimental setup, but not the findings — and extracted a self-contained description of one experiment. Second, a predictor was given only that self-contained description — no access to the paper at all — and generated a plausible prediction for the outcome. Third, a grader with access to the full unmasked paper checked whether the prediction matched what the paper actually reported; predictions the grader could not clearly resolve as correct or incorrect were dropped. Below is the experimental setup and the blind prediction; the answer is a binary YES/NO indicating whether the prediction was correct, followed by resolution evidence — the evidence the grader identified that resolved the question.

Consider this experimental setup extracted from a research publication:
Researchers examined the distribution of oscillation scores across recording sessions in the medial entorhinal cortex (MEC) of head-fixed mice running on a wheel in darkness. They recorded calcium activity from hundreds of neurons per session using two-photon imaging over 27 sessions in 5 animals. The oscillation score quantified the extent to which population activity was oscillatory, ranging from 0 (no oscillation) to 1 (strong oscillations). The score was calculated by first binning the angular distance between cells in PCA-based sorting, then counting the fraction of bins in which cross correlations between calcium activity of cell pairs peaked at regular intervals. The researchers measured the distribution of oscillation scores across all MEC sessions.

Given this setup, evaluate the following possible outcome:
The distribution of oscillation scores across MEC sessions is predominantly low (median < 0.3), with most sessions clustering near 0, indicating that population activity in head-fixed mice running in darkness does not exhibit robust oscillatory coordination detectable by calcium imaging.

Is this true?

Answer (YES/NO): NO